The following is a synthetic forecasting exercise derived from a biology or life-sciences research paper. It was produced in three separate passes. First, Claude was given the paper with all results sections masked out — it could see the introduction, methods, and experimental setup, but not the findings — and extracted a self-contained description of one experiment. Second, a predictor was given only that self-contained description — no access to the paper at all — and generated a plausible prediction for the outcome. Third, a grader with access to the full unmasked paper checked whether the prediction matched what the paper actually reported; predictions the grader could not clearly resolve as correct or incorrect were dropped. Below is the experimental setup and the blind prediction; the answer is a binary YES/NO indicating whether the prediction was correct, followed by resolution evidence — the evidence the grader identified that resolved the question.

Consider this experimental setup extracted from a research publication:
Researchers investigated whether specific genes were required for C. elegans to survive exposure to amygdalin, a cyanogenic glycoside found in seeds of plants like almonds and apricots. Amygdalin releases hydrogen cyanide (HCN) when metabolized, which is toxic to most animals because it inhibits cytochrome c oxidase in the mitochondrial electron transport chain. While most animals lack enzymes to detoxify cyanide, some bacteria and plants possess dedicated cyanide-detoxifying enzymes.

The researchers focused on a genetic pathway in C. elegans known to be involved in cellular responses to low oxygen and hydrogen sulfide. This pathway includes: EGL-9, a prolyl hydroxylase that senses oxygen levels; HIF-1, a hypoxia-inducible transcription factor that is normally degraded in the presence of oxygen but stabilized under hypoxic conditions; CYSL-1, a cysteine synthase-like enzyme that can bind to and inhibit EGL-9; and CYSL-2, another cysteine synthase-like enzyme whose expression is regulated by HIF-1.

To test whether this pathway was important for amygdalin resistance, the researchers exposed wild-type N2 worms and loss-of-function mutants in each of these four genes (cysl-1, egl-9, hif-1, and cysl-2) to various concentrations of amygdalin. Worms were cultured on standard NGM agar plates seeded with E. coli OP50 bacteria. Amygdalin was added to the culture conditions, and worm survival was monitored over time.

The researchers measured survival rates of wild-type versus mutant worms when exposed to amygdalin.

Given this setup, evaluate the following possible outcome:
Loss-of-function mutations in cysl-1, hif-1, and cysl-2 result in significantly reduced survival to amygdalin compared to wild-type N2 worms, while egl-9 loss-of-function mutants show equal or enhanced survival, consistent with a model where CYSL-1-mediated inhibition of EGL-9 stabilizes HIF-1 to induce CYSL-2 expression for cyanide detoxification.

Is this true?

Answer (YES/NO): YES